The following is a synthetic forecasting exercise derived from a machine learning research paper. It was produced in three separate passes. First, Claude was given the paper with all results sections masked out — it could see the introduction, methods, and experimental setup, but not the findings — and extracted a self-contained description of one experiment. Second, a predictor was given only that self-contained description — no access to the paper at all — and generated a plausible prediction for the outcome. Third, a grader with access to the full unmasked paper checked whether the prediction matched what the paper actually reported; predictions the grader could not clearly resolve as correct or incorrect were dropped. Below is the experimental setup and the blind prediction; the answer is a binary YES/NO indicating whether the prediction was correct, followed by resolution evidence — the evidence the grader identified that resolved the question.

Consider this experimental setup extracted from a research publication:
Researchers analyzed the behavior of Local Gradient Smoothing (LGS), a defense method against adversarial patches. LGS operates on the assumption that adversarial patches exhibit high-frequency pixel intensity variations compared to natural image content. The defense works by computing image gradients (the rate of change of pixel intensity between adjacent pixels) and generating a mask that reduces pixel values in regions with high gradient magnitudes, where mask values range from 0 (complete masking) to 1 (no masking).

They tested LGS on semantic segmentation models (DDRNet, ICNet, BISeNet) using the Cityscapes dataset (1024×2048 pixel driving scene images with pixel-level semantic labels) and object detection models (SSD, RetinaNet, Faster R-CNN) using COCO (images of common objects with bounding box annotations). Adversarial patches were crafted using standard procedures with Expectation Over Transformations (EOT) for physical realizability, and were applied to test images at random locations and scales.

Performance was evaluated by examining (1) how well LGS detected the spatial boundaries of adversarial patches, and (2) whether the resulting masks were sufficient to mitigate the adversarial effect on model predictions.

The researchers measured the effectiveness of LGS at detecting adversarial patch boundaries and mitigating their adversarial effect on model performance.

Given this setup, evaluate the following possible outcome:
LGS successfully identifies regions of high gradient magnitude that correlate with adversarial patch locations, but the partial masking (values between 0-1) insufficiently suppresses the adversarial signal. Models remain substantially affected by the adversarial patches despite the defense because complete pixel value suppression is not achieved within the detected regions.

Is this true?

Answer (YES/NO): YES